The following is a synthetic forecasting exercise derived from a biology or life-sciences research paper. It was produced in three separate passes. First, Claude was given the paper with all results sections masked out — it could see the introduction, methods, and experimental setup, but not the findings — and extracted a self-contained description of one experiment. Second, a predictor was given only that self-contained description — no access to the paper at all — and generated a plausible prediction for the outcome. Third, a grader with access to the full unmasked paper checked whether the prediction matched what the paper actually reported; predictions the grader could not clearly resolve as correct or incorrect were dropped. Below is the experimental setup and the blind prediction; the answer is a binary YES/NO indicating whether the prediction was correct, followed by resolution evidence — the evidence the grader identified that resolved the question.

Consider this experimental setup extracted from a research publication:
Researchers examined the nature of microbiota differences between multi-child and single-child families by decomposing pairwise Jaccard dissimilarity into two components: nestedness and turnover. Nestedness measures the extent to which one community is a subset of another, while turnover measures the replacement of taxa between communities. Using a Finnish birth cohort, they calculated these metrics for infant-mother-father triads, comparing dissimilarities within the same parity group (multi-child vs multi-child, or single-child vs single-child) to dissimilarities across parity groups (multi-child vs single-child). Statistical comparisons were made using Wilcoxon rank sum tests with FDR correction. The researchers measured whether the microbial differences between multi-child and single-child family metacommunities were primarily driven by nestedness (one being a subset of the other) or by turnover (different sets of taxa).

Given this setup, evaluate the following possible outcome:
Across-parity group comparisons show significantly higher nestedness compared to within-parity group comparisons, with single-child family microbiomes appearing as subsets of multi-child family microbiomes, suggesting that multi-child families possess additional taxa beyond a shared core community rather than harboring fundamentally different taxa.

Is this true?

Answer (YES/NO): NO